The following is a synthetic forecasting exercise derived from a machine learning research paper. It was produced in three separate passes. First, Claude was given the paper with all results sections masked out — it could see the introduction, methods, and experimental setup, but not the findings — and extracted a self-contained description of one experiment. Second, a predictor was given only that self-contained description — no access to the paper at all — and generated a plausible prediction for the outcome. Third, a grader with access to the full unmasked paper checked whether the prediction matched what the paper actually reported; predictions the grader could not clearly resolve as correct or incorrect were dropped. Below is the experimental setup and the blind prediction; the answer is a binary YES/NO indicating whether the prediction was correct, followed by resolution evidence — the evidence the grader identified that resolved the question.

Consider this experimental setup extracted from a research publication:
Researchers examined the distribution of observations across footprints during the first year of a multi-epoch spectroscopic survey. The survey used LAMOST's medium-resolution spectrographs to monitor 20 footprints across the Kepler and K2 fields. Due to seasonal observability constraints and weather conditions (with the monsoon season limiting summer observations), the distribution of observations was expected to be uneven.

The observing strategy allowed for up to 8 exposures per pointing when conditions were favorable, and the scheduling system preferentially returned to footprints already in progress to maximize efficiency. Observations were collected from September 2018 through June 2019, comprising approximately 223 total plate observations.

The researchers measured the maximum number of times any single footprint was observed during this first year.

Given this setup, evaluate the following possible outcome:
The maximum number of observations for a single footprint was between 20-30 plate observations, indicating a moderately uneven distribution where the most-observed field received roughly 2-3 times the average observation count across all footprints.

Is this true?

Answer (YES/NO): NO